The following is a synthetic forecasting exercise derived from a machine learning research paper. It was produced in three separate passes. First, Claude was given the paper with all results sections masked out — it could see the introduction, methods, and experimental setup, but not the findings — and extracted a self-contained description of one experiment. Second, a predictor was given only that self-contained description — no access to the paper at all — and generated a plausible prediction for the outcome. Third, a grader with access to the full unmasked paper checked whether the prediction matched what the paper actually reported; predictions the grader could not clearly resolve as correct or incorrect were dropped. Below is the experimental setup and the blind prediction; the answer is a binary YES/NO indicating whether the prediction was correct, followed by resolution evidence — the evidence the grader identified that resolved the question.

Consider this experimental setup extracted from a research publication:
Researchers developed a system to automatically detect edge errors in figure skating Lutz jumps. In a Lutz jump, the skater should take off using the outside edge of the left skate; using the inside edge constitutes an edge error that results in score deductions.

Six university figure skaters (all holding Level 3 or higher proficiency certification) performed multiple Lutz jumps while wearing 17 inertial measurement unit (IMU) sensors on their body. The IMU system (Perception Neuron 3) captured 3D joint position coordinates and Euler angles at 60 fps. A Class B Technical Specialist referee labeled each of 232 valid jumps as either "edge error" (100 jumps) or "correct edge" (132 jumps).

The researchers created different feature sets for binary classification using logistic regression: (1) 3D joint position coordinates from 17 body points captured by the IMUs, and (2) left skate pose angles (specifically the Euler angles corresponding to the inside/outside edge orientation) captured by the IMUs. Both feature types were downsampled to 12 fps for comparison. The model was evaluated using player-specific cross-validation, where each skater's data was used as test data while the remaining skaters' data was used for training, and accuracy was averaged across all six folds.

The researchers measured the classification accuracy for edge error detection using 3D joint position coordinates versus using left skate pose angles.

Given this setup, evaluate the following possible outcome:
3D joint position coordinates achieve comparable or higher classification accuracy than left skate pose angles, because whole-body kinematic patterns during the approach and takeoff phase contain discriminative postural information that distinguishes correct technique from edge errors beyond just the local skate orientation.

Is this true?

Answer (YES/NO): YES